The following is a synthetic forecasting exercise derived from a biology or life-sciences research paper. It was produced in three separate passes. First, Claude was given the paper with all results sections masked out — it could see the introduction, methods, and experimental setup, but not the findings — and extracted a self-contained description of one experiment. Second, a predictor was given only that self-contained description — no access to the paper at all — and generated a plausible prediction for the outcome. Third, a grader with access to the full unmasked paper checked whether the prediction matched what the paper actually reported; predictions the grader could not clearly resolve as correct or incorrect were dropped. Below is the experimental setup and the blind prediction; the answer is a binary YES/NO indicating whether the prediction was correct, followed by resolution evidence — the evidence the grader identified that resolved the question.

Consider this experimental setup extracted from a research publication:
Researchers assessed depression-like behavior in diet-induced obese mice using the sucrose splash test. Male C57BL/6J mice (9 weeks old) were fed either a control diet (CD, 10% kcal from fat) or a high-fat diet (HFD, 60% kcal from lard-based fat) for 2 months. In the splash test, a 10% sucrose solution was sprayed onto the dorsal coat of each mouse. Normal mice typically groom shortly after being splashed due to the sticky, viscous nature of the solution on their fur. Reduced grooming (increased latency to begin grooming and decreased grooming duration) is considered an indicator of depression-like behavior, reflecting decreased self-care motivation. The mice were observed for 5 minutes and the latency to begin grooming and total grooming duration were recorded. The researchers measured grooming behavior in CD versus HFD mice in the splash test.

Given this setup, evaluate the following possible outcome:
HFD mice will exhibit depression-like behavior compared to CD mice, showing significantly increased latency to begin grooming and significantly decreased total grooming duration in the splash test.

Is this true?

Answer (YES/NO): NO